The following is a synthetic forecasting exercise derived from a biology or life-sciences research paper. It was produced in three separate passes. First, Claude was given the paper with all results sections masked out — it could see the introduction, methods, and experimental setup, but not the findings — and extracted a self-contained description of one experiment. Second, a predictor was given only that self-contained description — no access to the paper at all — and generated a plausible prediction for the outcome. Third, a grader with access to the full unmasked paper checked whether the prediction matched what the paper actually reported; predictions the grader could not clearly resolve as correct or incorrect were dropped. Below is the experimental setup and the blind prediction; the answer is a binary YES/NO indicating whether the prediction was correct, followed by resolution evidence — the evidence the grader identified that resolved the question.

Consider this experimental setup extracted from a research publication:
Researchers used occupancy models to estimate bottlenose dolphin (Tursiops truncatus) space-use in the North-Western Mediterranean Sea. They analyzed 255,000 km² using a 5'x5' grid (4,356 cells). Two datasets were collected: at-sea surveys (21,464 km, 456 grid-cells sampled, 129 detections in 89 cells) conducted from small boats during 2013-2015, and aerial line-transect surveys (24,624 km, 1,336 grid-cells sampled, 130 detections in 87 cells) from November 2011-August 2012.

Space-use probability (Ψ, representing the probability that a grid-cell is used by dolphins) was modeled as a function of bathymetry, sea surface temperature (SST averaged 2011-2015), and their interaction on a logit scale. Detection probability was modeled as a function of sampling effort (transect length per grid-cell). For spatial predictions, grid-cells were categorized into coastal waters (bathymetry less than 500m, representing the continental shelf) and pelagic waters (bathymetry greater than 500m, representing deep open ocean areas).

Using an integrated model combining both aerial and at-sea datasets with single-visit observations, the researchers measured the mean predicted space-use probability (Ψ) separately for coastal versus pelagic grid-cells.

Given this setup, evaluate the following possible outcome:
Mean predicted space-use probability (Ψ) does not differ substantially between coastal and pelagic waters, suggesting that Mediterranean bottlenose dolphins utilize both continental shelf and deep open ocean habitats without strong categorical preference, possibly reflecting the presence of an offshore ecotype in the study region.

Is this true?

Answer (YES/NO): NO